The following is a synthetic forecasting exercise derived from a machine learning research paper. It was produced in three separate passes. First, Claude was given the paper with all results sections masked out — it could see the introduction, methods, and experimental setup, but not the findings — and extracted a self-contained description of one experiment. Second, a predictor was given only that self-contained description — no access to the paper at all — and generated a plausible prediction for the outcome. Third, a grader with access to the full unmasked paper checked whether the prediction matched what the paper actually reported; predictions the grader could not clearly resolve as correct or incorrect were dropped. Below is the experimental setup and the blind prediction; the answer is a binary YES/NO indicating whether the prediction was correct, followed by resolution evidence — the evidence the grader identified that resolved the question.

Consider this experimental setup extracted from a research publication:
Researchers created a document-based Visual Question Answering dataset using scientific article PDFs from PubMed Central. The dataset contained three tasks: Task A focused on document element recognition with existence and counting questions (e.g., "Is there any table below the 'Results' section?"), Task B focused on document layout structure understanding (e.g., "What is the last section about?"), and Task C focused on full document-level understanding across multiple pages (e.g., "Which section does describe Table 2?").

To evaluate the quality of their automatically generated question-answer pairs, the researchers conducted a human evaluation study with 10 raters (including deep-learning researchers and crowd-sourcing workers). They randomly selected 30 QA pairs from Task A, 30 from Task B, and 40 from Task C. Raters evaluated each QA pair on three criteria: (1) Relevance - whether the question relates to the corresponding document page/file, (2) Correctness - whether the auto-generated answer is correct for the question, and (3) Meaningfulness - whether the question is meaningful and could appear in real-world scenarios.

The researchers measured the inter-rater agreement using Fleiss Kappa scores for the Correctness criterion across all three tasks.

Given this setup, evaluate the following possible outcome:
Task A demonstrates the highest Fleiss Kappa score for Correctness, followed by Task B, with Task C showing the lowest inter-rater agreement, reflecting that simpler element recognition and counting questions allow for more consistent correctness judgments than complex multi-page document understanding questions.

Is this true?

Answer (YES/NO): NO